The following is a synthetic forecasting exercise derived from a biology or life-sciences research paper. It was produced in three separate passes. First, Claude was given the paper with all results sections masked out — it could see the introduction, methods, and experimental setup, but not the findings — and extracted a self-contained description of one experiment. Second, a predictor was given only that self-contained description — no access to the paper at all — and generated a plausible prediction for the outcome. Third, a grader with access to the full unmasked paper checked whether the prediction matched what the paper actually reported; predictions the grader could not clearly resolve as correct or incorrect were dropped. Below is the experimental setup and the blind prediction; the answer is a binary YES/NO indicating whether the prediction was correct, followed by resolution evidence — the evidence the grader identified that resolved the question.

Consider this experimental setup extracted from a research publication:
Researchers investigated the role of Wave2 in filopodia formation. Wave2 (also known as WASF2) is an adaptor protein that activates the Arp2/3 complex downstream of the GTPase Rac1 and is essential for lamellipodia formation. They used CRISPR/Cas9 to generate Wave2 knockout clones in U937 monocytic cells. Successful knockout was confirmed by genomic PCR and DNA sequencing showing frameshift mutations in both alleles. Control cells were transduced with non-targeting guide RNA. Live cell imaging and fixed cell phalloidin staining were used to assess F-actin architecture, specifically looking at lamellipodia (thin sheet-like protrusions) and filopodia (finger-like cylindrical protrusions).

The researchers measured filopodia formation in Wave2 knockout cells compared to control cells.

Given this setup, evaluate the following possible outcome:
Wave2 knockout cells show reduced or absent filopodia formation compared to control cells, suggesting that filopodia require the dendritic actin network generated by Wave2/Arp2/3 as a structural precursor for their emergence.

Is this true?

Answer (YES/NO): NO